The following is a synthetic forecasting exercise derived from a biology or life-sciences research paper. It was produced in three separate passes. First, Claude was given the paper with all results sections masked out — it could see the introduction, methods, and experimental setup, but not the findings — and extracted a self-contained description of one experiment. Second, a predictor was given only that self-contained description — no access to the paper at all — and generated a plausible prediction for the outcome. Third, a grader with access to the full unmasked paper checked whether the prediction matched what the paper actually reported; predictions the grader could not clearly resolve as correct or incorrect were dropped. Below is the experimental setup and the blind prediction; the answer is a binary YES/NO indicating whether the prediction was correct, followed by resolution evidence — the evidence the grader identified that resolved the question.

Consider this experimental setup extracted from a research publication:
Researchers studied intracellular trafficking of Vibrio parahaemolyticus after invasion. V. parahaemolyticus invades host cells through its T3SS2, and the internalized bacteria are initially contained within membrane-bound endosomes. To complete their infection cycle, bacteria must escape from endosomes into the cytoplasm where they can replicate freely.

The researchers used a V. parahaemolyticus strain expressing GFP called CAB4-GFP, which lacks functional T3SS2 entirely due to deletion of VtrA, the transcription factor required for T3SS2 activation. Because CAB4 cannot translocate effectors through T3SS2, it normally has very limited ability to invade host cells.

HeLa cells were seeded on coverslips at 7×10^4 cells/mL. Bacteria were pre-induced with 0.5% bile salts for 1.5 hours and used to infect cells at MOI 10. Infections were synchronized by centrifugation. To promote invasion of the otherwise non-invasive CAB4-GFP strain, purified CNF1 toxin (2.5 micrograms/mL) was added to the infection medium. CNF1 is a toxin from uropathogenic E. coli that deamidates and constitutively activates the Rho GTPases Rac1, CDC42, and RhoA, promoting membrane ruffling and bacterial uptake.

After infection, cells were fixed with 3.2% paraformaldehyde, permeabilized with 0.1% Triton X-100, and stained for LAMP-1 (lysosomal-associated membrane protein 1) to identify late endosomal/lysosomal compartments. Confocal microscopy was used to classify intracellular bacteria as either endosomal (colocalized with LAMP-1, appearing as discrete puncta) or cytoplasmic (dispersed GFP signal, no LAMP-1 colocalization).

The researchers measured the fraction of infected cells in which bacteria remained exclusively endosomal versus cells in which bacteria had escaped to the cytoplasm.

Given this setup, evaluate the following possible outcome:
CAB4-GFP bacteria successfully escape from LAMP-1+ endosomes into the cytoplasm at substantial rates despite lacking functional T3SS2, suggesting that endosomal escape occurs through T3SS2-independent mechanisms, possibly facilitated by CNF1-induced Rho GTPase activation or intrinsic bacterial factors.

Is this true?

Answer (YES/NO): NO